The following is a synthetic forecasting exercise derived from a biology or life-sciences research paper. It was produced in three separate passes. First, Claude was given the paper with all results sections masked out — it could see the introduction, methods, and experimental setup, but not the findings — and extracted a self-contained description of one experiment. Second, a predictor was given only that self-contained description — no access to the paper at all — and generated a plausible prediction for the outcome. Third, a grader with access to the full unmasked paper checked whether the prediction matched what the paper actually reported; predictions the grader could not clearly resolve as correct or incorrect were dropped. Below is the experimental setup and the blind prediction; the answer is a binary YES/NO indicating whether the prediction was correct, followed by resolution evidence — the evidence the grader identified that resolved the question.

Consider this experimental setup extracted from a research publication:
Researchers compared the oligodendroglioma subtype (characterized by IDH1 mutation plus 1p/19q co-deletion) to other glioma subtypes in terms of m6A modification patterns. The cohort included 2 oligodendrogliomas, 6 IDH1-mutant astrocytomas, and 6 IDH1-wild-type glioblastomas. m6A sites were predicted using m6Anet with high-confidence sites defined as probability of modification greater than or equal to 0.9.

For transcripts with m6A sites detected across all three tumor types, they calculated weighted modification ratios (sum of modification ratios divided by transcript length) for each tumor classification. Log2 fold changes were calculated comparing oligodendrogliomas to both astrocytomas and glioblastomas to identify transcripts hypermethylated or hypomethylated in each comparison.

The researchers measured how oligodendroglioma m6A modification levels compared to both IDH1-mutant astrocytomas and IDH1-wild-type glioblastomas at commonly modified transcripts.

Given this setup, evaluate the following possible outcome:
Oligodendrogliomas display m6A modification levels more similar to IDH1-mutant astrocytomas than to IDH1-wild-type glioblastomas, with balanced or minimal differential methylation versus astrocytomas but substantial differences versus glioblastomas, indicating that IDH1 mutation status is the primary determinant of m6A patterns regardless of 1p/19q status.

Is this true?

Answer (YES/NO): NO